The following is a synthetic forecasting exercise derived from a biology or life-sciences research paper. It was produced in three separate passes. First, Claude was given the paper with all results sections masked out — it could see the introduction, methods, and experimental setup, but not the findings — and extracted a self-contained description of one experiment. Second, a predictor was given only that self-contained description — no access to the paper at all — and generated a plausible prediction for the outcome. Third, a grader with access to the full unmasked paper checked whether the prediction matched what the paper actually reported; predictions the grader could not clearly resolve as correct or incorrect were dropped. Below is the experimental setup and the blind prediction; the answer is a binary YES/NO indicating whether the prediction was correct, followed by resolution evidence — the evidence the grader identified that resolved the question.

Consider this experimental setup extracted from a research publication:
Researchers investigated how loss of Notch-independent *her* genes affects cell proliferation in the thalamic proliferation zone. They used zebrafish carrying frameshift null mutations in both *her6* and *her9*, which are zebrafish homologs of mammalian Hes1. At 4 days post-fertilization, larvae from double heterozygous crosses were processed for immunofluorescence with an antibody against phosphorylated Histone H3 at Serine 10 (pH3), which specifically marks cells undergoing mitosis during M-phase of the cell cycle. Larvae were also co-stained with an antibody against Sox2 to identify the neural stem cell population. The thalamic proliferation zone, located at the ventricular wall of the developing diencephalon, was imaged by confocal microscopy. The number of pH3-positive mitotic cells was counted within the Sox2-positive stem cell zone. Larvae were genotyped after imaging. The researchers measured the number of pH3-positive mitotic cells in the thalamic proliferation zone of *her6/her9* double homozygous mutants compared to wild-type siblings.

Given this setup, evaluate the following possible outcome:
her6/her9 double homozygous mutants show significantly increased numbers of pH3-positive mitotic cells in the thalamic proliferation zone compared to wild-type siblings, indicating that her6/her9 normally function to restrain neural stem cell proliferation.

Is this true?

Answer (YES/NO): NO